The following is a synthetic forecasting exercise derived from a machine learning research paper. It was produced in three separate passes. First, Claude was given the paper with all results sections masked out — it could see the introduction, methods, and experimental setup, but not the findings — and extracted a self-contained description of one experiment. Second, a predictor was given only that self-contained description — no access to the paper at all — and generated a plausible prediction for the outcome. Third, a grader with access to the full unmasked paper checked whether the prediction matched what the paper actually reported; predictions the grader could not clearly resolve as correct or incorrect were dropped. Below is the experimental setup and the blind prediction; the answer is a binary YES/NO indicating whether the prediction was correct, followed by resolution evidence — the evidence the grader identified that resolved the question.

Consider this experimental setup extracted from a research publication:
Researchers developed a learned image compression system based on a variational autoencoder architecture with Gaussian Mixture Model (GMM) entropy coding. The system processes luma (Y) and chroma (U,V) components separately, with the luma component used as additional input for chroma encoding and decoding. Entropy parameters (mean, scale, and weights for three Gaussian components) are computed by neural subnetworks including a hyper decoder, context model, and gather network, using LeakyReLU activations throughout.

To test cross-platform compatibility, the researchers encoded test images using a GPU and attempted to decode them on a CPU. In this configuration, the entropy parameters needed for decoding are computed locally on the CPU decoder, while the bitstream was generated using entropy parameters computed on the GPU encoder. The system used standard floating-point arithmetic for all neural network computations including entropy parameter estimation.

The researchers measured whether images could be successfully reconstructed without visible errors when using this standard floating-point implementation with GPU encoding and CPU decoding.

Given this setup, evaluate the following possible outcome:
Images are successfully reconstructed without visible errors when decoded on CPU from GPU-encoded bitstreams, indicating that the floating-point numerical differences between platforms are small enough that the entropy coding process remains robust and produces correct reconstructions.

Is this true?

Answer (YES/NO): NO